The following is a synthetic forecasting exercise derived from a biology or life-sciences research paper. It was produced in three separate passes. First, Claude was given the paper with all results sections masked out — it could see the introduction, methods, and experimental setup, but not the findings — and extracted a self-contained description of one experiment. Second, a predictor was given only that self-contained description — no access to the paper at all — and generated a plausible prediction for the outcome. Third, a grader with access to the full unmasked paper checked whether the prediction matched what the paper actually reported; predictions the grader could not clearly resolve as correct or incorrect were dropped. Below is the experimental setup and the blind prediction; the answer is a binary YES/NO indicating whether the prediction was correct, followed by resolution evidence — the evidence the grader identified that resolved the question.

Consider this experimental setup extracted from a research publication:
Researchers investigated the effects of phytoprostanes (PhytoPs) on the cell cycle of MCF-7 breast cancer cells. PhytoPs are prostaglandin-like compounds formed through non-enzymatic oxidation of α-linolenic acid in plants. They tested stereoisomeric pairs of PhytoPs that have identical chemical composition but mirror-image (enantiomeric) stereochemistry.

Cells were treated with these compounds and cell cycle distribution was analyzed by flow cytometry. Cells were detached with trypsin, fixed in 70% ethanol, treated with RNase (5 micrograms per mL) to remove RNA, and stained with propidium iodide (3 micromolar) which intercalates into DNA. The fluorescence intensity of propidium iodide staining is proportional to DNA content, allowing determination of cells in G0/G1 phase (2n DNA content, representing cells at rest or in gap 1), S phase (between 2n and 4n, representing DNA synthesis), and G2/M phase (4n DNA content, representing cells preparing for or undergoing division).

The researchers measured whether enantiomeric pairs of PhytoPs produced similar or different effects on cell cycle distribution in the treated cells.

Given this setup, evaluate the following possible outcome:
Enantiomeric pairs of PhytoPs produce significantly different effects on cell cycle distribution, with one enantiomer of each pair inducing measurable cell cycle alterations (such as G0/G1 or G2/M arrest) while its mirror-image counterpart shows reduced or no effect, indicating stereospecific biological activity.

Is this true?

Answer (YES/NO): NO